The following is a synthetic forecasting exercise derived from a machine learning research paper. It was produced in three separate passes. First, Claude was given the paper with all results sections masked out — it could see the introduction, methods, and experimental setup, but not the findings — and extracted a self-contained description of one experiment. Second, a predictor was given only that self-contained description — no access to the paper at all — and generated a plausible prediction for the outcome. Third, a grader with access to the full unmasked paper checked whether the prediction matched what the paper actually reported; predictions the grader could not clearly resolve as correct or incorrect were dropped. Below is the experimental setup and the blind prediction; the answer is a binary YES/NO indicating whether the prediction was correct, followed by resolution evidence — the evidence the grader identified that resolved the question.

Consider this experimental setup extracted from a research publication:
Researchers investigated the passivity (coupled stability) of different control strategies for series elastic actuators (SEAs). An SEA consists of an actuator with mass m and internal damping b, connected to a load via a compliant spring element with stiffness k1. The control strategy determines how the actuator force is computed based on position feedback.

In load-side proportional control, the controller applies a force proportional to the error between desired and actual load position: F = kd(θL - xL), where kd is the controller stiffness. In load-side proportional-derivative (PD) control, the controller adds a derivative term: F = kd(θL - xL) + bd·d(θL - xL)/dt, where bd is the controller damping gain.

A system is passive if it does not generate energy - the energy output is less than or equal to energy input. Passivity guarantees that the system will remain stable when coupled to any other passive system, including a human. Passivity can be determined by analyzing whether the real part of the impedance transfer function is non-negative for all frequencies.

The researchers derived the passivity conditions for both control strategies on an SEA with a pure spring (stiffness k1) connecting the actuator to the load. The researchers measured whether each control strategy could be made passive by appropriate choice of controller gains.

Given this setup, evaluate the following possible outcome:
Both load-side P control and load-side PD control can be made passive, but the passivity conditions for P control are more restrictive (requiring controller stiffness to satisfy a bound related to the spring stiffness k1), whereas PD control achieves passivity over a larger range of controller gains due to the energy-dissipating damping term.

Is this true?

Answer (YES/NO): NO